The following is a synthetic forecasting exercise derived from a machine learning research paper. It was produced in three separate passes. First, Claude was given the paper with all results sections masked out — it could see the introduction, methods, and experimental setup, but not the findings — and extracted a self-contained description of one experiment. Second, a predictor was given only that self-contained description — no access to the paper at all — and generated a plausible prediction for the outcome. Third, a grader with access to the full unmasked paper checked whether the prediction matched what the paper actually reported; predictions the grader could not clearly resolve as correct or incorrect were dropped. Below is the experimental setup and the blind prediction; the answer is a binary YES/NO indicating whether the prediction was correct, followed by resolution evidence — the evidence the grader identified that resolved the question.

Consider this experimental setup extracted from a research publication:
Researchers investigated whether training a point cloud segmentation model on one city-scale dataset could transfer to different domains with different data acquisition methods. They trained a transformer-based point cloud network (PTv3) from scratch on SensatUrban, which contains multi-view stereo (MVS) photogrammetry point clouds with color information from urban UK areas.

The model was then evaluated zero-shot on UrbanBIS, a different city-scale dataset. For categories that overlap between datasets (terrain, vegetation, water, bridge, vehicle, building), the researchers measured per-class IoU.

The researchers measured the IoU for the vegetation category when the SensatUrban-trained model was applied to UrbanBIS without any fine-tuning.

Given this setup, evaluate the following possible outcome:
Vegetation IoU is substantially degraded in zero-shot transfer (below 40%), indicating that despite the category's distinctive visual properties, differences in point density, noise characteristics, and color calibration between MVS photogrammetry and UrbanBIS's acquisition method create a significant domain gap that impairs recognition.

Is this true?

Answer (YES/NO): NO